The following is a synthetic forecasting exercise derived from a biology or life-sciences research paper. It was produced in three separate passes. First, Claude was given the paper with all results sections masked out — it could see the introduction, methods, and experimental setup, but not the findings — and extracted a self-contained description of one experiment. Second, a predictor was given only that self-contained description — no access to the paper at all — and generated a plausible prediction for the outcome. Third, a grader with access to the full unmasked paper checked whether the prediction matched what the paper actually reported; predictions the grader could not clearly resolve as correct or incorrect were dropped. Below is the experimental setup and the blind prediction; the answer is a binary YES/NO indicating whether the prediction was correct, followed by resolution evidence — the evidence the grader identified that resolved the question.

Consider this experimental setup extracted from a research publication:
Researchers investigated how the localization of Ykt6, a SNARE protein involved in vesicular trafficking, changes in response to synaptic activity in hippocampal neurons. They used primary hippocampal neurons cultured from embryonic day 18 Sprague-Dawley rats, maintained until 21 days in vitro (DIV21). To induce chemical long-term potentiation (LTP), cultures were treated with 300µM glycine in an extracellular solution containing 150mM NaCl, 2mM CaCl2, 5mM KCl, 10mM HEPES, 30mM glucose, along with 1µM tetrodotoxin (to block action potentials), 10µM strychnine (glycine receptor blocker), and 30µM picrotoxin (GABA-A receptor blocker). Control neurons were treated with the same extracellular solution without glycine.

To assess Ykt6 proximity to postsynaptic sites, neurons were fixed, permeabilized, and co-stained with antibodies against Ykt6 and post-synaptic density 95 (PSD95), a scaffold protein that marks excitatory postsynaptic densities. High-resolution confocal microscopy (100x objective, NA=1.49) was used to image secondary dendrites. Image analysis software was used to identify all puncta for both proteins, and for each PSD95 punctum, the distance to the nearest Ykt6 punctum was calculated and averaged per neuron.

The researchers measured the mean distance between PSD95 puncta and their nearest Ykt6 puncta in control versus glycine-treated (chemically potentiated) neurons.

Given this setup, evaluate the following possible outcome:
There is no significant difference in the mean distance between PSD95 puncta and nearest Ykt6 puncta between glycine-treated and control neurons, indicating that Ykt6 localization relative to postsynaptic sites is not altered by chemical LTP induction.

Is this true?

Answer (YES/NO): NO